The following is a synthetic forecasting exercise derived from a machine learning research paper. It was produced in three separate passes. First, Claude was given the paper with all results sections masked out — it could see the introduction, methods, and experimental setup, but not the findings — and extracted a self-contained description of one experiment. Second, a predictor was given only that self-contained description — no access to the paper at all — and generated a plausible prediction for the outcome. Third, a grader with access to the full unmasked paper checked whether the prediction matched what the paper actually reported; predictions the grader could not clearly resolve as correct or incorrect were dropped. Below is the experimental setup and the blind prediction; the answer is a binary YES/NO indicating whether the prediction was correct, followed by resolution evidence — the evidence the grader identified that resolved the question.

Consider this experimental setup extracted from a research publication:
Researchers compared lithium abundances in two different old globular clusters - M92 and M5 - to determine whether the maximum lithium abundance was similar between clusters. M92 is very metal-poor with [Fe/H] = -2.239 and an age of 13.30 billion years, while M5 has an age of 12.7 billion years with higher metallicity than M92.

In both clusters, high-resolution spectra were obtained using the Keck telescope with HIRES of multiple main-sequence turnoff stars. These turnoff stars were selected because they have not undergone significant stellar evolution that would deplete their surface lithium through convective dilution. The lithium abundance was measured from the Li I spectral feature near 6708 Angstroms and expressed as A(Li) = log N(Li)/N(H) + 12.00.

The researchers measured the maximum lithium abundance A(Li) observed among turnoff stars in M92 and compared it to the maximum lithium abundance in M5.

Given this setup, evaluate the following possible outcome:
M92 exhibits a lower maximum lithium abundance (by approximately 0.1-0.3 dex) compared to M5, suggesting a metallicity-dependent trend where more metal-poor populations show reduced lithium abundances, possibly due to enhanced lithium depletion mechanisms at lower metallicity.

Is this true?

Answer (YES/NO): NO